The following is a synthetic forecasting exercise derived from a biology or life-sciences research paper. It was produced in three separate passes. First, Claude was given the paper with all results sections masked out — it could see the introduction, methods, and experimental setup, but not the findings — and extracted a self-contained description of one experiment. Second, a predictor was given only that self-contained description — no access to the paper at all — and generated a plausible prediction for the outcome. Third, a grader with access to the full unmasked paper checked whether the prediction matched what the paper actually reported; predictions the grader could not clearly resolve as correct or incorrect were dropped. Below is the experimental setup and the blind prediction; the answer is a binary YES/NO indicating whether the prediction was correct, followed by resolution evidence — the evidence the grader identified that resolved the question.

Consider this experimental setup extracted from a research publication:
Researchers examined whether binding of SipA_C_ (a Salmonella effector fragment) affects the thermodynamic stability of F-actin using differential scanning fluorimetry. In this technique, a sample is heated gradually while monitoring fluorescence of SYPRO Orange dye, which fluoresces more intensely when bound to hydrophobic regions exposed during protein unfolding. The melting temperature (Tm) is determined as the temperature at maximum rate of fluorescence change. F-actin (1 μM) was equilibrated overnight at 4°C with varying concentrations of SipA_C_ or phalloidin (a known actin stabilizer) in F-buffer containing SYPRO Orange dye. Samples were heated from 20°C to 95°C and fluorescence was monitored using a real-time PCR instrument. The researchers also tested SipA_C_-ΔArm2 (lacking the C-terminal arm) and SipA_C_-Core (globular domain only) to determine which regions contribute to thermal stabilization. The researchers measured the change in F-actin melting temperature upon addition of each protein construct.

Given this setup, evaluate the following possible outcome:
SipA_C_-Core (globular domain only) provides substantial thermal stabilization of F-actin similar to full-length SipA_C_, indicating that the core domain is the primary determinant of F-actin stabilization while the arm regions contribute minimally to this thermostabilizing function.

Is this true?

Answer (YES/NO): NO